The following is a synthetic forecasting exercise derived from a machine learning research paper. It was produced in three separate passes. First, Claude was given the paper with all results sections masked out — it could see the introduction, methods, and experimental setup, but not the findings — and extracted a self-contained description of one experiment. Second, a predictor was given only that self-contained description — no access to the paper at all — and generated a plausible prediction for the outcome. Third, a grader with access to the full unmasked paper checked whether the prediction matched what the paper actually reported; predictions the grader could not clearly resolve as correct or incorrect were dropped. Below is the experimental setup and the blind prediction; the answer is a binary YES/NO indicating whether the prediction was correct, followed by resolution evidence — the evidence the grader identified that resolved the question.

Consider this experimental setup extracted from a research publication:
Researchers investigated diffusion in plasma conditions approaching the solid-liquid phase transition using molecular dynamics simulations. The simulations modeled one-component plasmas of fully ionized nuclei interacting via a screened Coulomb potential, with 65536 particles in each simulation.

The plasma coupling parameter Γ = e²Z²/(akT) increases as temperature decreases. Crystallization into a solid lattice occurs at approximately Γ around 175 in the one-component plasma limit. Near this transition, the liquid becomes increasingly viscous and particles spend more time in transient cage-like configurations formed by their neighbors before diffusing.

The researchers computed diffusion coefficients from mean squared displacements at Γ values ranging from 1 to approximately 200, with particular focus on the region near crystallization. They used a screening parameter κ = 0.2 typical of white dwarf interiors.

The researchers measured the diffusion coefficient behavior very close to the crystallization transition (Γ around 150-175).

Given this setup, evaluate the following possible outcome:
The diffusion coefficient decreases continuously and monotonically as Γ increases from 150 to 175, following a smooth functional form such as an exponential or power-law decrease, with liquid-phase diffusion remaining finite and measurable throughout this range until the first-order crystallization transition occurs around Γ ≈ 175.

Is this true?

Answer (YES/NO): YES